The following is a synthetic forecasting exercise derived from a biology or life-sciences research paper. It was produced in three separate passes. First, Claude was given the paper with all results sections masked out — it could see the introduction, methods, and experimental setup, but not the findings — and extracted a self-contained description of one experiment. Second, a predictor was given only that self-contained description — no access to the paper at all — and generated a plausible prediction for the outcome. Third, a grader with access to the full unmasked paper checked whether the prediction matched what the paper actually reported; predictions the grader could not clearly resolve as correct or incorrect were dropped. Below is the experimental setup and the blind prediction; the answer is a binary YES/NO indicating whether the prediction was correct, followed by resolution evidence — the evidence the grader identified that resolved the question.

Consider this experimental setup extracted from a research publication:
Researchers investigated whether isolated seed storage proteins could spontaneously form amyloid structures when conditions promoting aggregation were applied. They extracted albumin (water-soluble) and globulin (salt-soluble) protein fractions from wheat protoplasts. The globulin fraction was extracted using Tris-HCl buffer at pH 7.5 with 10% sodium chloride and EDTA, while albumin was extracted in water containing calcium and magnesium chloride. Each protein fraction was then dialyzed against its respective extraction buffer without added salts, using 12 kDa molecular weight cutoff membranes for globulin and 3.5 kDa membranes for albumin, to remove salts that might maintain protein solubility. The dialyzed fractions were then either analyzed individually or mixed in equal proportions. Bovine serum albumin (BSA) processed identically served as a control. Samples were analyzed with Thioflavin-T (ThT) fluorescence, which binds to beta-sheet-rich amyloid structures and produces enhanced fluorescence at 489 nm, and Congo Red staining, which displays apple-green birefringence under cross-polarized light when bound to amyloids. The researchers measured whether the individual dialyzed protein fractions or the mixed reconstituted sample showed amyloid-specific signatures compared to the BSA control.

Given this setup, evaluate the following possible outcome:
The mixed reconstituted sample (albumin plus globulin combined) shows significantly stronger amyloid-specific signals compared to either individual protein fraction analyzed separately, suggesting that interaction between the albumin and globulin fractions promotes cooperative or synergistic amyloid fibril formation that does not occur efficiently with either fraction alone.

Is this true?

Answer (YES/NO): NO